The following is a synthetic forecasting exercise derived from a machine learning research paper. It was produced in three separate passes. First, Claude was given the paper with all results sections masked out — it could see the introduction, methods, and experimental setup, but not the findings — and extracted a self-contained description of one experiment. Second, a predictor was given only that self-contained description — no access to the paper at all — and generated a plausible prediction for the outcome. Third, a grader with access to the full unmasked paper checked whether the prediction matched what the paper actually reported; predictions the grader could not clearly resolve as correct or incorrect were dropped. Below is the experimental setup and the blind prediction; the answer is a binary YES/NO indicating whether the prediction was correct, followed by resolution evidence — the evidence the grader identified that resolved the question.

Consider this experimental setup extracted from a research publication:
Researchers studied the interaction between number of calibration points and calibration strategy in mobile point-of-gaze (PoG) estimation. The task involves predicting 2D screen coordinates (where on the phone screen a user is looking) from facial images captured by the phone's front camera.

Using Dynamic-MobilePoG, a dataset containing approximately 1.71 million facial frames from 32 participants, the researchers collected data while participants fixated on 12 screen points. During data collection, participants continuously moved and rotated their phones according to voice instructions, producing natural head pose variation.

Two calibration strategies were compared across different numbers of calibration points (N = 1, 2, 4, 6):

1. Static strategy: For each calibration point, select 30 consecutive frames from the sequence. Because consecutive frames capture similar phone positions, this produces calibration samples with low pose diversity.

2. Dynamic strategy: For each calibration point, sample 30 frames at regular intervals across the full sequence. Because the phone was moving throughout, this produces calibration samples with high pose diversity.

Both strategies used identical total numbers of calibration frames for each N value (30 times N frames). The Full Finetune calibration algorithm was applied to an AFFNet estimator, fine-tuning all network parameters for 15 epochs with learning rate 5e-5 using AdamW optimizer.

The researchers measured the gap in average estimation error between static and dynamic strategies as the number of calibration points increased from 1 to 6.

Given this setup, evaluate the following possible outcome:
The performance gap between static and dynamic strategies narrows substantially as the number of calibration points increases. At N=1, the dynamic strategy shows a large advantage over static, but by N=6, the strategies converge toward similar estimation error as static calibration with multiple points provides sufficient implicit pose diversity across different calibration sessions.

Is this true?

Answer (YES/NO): NO